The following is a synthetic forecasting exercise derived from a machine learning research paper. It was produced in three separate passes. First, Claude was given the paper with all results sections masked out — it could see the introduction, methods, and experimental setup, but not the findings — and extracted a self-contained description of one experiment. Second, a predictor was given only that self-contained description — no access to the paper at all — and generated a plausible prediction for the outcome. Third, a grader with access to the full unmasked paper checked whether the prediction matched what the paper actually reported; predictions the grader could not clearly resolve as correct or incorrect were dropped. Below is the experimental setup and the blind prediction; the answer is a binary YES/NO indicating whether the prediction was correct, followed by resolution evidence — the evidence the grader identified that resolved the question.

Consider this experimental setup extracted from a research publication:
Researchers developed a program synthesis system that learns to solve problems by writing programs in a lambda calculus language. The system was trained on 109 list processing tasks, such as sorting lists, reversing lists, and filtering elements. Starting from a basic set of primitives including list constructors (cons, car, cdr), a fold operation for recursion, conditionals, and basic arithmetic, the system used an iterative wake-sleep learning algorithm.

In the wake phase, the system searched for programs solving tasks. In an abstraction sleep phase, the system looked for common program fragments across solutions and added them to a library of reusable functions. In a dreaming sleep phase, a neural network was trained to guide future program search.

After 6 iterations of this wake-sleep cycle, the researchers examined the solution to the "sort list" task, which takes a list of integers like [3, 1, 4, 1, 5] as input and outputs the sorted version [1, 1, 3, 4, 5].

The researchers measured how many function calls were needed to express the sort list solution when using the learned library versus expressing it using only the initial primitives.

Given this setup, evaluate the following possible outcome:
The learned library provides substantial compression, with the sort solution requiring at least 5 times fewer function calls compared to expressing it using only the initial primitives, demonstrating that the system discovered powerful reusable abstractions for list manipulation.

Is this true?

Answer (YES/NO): YES